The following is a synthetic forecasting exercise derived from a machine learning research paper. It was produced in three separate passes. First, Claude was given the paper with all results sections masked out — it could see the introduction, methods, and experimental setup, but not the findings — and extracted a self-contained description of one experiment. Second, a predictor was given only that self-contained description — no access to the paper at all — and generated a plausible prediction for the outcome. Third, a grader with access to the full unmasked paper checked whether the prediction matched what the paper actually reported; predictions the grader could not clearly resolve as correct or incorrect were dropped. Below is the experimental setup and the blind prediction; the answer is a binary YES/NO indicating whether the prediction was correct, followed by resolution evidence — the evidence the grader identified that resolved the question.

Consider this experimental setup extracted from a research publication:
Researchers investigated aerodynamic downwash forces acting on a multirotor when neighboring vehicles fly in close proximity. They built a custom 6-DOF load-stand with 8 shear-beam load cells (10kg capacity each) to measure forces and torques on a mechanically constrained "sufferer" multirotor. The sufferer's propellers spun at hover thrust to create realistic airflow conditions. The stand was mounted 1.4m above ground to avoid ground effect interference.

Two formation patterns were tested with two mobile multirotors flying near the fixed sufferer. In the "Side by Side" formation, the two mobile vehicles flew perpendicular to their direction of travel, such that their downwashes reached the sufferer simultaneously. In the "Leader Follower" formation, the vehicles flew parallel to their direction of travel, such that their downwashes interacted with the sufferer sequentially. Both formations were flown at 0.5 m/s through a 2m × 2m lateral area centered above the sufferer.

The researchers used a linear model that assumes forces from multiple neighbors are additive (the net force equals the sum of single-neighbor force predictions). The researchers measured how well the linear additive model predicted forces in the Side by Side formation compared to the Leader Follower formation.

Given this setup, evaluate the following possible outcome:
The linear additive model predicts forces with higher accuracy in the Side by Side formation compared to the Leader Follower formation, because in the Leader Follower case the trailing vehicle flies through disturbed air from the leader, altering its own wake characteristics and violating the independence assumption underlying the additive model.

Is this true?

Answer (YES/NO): YES